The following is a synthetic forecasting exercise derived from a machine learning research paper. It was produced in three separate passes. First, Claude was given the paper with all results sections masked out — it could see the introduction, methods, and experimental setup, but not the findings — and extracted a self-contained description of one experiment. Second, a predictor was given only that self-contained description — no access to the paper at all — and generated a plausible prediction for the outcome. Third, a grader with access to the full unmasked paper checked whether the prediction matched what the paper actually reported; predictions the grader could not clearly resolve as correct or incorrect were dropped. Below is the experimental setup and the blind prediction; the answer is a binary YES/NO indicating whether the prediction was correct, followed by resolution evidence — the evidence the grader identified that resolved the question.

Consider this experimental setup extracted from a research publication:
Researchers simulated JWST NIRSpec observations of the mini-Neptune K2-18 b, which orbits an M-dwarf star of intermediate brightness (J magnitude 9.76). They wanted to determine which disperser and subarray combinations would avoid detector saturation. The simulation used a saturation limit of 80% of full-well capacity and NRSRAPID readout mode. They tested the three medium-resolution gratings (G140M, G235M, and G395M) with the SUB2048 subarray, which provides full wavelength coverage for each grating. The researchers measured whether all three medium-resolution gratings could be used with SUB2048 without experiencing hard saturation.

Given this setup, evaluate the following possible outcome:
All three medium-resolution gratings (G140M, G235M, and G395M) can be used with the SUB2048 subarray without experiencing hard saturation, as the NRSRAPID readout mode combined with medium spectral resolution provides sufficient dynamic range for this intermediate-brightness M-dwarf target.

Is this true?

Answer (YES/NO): YES